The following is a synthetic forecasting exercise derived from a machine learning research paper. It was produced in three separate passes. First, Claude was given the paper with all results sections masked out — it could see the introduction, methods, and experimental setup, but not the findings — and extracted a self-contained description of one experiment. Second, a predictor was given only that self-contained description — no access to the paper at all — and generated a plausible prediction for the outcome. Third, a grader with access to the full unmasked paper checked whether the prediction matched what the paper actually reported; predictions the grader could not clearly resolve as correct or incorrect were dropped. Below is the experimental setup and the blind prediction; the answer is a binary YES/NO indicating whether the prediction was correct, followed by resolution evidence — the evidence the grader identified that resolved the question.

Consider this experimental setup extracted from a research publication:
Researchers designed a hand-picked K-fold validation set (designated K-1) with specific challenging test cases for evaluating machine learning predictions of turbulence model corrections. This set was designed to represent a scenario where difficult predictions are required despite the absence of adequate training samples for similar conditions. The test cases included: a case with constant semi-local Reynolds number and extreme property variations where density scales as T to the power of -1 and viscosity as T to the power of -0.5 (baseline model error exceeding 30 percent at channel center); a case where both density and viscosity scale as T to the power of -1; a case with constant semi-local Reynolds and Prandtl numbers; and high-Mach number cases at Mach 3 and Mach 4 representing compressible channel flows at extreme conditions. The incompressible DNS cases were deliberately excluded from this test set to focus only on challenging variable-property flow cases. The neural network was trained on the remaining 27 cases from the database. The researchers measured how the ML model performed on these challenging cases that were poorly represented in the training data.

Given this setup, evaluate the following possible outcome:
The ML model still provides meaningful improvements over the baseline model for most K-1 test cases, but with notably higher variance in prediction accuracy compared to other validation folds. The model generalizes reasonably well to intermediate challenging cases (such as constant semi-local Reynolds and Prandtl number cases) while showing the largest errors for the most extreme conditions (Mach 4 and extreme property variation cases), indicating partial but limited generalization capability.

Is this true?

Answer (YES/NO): NO